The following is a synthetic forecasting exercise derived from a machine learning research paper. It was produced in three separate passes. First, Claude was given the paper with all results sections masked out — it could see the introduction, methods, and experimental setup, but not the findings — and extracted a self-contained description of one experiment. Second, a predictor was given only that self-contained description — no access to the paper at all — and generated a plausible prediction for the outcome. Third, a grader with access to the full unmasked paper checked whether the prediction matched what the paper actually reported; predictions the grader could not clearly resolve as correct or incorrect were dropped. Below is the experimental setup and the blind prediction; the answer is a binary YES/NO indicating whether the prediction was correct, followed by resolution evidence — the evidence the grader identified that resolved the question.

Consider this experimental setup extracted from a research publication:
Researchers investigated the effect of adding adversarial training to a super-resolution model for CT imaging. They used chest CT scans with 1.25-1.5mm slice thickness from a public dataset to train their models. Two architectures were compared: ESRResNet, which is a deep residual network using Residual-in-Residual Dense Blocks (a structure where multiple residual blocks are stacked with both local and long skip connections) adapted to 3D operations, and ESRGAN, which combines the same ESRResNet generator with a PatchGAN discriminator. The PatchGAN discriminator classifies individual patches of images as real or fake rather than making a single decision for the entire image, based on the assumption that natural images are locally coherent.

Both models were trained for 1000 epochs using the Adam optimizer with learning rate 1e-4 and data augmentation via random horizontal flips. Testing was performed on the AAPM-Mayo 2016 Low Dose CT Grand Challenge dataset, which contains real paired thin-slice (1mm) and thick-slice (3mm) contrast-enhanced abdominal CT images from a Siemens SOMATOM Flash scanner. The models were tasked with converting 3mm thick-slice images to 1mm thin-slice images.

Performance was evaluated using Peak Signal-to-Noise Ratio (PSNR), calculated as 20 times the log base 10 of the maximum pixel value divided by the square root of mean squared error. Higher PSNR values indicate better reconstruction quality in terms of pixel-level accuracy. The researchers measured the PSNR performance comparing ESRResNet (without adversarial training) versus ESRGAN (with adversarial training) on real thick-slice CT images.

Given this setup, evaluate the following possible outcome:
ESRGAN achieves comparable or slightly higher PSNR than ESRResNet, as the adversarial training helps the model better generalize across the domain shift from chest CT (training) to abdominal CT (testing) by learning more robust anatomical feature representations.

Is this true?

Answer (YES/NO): YES